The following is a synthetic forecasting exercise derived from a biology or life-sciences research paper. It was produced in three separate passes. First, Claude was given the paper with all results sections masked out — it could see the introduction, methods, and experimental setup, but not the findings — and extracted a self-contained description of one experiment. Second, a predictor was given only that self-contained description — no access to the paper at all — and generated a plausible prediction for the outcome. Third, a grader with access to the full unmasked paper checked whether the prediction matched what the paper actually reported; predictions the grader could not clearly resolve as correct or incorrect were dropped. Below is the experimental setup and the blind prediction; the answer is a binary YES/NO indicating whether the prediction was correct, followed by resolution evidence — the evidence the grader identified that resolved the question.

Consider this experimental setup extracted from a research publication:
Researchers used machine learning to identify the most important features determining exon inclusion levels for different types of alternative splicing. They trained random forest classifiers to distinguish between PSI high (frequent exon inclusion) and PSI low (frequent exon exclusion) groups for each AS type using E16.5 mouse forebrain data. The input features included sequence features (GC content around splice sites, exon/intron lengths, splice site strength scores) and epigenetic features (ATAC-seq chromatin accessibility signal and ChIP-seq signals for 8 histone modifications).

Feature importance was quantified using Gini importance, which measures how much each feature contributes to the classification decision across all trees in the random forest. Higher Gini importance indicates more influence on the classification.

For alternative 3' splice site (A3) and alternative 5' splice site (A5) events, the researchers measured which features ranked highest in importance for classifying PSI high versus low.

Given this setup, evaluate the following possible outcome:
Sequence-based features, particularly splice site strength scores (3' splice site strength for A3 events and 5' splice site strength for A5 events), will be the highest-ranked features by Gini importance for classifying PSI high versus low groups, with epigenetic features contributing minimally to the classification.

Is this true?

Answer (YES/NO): YES